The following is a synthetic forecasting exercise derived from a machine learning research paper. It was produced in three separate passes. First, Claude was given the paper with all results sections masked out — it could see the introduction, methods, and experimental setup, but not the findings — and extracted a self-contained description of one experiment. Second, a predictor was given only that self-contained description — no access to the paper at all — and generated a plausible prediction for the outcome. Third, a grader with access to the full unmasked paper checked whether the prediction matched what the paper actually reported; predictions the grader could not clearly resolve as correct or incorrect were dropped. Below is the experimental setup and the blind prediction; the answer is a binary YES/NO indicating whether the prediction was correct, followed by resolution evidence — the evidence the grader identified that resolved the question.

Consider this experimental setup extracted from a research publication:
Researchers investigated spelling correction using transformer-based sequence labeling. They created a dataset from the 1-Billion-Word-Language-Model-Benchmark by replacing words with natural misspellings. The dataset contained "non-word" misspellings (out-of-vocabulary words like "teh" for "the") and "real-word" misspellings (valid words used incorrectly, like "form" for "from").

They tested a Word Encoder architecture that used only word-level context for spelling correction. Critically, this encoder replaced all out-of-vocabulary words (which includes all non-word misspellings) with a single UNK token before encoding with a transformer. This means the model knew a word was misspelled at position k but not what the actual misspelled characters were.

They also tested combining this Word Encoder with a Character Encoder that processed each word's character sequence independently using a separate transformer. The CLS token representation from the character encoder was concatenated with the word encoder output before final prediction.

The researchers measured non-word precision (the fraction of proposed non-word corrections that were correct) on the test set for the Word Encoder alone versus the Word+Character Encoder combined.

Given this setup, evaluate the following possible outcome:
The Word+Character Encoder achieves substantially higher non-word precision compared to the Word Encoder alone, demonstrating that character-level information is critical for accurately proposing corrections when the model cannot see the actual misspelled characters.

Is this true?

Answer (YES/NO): YES